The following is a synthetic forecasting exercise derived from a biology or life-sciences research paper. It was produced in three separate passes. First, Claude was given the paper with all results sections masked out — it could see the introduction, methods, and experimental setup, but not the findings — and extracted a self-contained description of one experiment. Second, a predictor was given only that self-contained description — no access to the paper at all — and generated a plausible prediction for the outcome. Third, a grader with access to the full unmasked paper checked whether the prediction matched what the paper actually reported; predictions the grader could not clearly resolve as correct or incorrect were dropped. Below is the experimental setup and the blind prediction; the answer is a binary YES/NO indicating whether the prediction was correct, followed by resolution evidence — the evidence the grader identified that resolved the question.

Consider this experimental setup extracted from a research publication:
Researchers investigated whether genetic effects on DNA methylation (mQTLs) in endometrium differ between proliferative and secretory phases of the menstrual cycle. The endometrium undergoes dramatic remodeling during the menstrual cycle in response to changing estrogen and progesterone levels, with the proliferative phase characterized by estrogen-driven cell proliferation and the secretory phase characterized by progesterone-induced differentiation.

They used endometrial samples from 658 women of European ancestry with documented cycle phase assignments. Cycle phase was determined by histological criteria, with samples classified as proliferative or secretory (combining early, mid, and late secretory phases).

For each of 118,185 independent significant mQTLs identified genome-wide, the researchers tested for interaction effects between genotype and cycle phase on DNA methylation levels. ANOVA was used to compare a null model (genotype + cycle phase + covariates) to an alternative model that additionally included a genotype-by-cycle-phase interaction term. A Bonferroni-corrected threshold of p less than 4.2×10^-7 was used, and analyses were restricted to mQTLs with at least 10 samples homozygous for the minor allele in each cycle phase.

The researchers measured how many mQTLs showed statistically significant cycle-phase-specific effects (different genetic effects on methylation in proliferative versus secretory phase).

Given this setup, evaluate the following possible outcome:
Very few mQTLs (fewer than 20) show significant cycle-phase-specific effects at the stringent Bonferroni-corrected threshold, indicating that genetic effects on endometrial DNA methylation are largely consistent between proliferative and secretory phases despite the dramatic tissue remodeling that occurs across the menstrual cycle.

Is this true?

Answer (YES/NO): YES